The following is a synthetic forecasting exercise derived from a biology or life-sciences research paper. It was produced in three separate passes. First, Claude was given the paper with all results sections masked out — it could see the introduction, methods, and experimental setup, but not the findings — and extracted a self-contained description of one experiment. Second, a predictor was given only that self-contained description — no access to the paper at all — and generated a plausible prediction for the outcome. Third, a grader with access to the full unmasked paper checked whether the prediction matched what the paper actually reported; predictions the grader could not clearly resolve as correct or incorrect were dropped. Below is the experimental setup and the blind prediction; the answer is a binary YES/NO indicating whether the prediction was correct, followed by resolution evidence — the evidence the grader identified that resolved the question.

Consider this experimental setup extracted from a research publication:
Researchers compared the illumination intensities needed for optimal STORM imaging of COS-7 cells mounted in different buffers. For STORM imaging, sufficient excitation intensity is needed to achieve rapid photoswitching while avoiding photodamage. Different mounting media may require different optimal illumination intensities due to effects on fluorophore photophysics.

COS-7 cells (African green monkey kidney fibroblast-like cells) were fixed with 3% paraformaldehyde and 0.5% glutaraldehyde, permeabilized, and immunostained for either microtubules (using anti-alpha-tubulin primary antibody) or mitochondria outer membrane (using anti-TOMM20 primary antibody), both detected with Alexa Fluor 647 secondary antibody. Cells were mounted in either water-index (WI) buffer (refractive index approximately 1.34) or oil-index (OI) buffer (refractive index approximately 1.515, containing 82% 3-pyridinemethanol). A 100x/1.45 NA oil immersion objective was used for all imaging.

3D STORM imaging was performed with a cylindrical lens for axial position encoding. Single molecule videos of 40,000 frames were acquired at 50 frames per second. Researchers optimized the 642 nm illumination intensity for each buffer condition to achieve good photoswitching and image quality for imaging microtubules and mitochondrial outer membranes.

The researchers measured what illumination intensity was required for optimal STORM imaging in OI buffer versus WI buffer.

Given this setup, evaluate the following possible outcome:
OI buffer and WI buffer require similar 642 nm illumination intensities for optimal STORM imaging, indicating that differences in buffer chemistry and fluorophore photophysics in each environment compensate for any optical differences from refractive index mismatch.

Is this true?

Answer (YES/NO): NO